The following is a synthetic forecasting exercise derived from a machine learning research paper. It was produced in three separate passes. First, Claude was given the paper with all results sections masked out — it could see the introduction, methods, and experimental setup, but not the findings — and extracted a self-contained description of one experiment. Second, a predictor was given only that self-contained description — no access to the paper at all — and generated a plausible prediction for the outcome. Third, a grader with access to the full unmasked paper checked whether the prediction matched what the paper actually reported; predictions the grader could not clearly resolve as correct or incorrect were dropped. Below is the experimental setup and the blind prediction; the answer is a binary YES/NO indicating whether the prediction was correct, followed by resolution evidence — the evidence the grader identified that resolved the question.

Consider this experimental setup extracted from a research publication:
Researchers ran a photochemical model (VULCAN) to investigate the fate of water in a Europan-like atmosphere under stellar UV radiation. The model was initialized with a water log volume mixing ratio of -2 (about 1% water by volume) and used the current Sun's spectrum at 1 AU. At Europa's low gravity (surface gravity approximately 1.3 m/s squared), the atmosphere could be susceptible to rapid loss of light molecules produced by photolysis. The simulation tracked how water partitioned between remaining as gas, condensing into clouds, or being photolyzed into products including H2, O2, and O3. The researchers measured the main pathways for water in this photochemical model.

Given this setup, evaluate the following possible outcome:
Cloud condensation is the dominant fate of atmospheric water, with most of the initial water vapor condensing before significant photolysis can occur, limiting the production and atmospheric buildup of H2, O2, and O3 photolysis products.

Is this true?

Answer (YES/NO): NO